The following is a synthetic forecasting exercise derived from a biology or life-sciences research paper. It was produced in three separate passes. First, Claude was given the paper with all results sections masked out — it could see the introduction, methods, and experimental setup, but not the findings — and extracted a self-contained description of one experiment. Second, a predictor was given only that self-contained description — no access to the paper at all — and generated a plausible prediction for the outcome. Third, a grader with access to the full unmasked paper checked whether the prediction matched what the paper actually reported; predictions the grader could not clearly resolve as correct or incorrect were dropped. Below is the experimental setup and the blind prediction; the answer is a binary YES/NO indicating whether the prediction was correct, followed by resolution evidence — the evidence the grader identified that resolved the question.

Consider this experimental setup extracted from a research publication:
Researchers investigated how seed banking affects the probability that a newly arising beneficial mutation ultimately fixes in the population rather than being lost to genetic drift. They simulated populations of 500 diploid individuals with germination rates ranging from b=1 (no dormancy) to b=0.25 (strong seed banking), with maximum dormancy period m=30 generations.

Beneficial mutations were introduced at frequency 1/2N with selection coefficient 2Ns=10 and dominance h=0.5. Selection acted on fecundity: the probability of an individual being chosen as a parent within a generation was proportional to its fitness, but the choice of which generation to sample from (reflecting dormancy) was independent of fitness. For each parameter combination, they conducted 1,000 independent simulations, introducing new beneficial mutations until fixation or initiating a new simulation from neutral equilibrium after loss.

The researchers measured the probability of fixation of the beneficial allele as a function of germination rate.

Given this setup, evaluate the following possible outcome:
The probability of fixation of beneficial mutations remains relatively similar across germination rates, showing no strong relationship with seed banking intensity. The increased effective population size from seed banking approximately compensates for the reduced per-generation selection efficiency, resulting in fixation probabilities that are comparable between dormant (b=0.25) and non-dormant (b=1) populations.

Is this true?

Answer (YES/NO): YES